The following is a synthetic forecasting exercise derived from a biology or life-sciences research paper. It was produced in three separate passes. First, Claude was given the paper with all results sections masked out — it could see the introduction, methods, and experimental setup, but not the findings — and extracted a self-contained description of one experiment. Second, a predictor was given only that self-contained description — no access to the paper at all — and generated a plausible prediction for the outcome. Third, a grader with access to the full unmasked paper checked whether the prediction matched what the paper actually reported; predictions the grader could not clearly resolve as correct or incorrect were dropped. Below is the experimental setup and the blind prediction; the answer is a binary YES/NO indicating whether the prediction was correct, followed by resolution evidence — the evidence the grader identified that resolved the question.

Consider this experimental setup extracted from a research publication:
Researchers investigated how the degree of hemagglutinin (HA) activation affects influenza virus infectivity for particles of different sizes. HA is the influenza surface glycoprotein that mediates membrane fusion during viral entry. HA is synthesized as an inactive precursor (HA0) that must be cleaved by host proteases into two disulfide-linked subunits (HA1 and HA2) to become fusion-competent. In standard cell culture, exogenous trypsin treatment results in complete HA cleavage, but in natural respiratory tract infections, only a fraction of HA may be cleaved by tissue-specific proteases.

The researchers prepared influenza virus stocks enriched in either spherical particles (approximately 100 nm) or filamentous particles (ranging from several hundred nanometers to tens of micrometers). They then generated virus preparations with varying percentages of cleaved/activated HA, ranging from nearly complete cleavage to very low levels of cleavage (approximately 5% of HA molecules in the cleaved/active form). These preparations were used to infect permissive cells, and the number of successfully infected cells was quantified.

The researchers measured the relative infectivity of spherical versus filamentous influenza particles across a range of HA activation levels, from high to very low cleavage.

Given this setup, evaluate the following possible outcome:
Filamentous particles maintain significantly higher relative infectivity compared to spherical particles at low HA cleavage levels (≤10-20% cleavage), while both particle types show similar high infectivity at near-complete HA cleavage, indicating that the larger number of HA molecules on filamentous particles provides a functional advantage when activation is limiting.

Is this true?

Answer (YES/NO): YES